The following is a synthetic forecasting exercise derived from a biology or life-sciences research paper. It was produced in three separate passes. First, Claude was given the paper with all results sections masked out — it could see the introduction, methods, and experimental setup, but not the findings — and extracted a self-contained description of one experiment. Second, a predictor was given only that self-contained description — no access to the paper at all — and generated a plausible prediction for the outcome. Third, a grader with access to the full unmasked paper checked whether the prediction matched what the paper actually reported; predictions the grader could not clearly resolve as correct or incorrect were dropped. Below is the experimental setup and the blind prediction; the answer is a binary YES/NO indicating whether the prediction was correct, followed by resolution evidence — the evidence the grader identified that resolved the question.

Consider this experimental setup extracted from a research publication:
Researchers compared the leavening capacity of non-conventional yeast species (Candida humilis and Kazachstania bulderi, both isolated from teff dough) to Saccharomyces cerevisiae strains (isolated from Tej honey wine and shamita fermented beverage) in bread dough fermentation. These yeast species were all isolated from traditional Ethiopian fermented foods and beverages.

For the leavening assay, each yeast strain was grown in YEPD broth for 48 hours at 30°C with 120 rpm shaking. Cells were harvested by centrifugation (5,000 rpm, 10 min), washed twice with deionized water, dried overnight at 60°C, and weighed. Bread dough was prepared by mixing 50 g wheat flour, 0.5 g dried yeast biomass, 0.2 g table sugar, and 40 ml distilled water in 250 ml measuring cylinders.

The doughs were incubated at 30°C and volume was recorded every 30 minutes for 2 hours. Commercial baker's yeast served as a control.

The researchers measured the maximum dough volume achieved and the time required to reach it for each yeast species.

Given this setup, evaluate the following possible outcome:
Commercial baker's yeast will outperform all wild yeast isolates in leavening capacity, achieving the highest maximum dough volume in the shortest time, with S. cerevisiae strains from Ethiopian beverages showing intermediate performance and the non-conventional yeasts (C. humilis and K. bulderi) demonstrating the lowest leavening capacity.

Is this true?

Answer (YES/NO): NO